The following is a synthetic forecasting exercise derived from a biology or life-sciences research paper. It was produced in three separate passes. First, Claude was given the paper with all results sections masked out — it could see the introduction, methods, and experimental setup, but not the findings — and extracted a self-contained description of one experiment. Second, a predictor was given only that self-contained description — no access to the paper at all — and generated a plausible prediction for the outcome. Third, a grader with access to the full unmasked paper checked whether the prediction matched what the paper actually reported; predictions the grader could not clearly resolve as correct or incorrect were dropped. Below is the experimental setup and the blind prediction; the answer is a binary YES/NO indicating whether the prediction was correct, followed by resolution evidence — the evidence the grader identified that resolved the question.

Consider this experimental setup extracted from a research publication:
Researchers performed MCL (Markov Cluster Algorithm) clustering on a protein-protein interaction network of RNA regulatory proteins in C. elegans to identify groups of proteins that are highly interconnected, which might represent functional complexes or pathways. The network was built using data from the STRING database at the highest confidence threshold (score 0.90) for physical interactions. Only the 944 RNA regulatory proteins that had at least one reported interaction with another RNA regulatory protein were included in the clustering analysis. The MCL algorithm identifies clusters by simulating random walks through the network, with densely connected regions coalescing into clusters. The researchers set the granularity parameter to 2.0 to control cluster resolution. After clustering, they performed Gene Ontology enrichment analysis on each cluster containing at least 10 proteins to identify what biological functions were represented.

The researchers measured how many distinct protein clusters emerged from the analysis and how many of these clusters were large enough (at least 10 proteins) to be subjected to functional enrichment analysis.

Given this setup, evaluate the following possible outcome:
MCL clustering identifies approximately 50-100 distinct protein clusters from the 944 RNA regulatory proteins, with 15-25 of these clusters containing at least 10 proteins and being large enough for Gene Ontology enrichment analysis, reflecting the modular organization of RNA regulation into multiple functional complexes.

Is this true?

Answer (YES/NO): YES